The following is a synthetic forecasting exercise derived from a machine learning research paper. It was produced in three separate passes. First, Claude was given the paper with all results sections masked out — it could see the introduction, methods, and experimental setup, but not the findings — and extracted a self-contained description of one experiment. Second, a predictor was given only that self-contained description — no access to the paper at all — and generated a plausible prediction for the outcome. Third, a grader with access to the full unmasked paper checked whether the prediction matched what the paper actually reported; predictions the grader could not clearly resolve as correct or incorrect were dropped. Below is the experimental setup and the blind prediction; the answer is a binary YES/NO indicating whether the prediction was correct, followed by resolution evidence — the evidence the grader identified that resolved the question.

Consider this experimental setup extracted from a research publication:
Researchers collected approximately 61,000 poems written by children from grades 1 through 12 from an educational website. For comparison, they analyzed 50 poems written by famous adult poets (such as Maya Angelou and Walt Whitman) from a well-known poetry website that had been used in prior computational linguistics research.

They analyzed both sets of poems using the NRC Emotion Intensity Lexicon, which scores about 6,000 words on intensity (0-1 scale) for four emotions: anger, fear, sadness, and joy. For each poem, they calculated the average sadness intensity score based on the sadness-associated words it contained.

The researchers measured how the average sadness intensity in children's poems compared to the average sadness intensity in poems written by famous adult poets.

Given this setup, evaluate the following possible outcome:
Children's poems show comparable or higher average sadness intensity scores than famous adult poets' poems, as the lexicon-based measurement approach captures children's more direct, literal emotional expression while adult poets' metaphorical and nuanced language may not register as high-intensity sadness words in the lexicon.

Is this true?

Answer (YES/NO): NO